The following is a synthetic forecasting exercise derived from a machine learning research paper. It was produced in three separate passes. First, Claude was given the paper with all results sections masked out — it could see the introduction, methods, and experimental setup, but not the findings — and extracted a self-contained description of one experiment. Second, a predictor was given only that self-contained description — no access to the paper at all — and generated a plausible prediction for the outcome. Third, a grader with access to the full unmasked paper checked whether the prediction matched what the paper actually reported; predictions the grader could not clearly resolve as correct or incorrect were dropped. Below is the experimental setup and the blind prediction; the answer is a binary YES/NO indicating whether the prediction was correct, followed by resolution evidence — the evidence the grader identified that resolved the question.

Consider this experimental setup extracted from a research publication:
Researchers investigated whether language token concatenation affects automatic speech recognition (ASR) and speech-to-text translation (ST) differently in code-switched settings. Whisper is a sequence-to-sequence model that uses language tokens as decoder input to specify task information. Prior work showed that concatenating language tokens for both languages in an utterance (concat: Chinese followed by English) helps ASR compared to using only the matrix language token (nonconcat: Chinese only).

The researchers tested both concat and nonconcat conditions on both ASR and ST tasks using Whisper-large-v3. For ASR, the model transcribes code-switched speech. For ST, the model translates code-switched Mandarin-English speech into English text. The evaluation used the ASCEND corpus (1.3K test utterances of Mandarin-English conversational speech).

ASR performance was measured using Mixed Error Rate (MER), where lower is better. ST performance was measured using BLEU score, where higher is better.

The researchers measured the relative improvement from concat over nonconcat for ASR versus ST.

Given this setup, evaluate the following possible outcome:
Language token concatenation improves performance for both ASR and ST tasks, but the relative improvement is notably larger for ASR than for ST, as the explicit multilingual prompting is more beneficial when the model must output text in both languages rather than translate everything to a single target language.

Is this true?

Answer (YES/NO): NO